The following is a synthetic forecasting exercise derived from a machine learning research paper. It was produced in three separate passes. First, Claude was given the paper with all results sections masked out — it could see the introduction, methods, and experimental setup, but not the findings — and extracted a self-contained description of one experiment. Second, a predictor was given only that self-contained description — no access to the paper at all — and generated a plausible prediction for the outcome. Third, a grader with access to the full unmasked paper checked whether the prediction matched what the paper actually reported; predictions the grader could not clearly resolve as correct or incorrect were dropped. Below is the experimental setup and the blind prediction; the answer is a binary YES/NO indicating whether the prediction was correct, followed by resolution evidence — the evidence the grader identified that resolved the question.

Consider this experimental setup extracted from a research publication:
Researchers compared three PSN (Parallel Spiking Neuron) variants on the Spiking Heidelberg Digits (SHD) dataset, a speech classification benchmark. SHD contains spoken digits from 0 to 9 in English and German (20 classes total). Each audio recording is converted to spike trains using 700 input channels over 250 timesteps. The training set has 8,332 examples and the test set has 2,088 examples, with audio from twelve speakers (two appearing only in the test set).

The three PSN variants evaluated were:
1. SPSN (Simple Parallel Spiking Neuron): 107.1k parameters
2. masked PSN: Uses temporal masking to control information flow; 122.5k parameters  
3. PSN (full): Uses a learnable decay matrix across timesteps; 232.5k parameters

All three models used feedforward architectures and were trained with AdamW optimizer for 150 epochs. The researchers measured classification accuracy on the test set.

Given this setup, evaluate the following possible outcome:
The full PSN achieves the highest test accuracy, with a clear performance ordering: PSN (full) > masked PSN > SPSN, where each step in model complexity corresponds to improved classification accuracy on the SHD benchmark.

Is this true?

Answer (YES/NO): YES